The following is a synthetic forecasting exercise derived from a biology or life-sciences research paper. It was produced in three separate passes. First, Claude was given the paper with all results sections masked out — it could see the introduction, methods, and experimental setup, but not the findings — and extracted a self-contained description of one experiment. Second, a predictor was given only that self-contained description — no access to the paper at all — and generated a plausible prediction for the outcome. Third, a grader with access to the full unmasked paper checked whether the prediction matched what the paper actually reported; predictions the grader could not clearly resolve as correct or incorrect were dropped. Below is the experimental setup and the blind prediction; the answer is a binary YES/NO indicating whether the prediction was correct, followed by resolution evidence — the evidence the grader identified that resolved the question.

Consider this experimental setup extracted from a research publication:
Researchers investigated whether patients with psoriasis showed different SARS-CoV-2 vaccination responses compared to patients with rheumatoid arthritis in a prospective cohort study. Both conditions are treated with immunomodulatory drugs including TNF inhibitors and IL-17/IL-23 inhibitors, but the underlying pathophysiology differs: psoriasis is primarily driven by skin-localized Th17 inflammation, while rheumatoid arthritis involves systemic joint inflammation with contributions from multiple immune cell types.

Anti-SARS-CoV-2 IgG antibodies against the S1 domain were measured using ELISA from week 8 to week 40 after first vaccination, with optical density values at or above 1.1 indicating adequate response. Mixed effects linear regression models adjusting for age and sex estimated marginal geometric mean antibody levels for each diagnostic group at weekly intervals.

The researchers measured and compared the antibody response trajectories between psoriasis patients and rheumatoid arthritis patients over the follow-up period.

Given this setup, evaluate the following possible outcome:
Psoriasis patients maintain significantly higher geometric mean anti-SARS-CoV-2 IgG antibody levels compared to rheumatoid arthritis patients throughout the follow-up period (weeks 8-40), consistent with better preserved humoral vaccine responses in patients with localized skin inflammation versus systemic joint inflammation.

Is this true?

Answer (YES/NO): NO